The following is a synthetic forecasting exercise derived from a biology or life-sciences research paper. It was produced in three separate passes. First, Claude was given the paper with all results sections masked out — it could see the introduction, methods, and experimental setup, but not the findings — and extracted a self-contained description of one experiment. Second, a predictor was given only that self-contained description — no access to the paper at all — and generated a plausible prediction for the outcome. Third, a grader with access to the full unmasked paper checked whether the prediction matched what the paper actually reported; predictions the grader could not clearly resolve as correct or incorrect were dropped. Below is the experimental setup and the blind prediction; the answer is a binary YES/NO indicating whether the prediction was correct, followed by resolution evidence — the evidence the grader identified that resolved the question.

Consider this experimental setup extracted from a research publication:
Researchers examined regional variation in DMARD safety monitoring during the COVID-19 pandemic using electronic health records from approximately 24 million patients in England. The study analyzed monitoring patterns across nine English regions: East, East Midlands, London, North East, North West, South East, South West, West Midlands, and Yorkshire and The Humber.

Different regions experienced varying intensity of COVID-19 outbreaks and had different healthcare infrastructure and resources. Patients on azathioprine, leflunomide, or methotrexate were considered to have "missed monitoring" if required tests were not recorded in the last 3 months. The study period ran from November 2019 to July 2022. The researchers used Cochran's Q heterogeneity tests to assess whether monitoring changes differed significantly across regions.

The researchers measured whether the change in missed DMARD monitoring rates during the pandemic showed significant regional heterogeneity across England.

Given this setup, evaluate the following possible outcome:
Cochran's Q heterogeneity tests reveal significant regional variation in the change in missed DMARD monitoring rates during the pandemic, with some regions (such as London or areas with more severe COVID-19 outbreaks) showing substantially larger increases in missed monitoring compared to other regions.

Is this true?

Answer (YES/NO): YES